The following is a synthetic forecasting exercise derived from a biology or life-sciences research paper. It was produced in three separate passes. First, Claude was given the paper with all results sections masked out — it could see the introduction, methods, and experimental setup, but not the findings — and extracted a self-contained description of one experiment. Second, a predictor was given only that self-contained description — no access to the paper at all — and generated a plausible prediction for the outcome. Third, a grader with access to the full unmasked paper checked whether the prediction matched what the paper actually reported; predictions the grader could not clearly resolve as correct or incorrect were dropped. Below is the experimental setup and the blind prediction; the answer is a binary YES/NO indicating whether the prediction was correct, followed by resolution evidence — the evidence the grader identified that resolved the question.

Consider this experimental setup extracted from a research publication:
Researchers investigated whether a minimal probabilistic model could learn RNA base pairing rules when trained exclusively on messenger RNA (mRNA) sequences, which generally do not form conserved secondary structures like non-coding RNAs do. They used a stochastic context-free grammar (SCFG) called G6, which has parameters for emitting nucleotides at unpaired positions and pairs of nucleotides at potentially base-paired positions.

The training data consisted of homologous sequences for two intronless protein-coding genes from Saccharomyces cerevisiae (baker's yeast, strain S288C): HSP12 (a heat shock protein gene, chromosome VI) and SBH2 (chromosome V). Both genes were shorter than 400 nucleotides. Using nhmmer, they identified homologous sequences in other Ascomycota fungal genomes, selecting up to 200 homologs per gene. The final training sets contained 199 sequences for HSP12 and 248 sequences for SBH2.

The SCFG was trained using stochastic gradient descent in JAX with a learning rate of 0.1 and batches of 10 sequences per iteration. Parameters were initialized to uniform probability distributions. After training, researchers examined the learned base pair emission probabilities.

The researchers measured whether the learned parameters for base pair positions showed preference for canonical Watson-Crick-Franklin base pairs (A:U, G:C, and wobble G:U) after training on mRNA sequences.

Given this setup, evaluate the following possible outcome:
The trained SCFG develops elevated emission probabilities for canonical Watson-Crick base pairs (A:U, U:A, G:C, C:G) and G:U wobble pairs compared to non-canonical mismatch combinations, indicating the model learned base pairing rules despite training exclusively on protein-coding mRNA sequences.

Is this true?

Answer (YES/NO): NO